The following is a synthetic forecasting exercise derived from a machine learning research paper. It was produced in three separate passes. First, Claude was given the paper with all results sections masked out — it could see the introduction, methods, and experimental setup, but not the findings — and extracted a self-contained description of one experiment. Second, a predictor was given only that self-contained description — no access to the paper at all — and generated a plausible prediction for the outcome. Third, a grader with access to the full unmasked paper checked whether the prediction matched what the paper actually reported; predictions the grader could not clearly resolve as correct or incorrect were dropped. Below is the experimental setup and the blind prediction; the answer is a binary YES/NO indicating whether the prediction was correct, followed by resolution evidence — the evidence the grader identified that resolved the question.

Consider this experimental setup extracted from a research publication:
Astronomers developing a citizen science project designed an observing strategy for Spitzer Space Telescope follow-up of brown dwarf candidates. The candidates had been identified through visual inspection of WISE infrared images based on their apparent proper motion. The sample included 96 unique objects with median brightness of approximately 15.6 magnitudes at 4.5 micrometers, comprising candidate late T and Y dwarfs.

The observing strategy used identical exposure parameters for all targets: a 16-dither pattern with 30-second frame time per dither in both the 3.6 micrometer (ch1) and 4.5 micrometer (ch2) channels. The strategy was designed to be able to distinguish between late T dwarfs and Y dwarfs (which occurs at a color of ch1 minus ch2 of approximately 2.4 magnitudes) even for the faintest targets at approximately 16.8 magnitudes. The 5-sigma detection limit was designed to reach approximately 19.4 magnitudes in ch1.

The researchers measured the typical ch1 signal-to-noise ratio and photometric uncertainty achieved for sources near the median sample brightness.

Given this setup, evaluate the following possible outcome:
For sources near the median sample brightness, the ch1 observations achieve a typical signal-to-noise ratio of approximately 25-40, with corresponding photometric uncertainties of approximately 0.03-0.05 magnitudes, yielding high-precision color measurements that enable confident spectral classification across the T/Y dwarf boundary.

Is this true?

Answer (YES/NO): NO